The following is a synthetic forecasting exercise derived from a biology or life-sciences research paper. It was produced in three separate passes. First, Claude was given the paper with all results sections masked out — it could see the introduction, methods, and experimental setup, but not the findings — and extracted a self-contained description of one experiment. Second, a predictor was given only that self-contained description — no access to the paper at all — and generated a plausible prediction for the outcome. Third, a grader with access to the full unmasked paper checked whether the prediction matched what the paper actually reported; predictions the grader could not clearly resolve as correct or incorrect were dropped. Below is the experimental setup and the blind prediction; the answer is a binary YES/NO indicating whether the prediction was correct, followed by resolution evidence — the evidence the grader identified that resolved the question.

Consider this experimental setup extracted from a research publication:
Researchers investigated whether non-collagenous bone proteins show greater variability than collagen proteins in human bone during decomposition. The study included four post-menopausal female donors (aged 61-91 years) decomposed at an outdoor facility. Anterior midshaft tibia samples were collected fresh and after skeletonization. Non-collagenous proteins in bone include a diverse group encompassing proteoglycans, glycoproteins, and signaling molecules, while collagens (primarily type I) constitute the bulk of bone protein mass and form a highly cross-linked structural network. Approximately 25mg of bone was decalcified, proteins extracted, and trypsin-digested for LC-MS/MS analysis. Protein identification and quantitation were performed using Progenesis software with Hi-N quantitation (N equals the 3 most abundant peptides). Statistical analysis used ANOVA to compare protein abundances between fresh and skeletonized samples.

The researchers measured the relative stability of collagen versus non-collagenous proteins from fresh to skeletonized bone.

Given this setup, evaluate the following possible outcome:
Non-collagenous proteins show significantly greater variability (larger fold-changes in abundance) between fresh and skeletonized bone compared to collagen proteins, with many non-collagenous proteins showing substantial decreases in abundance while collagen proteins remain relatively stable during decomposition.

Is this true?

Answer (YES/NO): NO